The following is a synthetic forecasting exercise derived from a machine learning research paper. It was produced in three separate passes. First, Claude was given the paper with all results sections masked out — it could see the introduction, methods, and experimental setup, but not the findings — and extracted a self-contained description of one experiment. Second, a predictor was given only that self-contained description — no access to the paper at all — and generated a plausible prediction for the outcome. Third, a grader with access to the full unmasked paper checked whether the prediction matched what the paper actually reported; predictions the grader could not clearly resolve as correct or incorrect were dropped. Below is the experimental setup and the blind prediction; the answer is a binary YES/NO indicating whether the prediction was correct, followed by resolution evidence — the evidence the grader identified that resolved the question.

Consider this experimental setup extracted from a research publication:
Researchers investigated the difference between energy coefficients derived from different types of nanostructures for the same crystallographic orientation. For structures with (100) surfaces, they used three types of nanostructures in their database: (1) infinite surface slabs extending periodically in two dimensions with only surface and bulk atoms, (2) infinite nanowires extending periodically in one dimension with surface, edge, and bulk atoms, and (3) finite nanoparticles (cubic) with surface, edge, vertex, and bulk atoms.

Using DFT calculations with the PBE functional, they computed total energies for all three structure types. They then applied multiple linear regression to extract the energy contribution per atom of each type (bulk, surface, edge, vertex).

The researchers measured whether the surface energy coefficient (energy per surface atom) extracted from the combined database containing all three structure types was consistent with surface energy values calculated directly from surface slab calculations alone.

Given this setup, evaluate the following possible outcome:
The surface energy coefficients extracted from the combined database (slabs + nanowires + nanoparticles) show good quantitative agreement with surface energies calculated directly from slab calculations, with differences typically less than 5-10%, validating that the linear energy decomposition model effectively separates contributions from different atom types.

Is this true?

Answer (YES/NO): YES